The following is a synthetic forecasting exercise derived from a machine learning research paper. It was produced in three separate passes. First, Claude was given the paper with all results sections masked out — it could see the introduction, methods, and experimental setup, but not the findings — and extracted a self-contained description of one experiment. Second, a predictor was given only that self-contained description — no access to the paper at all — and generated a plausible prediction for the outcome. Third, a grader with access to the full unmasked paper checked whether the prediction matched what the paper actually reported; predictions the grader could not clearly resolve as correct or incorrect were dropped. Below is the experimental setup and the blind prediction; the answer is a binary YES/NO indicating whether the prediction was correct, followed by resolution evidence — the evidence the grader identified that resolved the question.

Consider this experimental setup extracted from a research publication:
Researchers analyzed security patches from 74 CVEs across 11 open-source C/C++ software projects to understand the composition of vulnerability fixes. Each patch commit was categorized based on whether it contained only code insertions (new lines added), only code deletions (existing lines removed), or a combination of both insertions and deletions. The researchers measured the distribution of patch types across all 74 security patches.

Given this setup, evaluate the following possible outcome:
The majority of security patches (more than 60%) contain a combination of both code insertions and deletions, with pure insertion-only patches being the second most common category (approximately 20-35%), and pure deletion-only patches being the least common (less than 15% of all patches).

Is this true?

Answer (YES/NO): YES